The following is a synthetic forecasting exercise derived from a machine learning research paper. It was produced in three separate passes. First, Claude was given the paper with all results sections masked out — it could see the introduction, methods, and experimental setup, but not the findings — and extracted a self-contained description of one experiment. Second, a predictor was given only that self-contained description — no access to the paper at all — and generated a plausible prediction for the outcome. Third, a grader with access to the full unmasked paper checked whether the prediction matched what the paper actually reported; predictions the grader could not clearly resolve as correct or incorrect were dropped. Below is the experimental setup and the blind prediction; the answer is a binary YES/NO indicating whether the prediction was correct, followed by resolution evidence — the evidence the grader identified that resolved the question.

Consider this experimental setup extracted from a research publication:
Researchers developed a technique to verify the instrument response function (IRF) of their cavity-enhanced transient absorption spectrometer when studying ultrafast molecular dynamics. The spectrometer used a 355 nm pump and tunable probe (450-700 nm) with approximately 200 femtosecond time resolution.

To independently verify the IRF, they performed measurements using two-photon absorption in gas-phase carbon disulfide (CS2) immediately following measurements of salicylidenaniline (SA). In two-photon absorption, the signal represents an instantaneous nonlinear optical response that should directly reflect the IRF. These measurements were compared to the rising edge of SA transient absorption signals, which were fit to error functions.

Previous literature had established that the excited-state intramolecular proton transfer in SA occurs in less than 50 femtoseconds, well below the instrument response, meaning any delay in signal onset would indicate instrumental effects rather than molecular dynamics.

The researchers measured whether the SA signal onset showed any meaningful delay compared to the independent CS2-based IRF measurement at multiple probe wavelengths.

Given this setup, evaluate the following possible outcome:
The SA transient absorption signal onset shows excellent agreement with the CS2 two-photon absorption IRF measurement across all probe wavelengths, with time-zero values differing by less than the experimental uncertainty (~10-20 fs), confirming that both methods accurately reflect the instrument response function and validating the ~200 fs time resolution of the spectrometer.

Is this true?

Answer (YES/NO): YES